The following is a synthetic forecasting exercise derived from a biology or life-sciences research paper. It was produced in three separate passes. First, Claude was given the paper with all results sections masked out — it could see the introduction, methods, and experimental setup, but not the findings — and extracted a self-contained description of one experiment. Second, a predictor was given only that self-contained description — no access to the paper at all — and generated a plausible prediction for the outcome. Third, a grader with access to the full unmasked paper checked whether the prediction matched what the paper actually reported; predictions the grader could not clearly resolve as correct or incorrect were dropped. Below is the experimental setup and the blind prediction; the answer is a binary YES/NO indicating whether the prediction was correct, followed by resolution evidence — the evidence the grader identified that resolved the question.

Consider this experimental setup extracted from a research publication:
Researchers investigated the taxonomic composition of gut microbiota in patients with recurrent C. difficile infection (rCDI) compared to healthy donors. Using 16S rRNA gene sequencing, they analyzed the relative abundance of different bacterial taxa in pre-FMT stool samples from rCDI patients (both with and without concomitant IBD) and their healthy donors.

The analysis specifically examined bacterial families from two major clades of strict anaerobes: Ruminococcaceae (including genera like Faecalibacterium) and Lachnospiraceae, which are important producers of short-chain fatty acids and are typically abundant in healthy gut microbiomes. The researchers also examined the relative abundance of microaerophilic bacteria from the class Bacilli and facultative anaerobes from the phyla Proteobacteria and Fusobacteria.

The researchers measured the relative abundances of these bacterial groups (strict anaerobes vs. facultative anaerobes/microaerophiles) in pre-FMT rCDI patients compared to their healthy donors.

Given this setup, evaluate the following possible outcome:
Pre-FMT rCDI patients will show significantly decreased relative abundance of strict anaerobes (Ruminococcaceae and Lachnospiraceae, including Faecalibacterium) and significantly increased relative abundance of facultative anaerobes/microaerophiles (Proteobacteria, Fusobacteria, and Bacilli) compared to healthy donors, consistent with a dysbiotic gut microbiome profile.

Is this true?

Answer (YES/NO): YES